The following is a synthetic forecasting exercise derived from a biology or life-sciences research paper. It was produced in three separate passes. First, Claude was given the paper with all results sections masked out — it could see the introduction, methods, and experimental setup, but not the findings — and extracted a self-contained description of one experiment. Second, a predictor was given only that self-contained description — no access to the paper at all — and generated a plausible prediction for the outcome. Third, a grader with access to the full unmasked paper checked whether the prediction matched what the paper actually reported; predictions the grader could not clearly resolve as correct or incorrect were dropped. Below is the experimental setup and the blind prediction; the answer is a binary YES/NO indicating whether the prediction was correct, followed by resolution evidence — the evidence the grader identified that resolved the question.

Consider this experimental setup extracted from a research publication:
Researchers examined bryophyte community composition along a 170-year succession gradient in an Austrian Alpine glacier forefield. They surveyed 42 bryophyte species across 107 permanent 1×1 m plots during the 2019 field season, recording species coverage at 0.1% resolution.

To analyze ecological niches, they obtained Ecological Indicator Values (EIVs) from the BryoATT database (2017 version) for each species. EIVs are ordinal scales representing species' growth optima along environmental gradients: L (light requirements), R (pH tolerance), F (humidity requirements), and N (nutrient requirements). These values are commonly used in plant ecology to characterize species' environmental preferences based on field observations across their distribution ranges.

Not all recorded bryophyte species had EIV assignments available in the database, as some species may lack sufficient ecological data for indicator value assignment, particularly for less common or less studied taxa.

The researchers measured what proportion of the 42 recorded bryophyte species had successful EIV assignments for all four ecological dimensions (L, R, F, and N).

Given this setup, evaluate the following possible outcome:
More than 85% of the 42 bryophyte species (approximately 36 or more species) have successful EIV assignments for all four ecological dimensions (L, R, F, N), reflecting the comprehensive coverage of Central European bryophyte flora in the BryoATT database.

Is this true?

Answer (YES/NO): NO